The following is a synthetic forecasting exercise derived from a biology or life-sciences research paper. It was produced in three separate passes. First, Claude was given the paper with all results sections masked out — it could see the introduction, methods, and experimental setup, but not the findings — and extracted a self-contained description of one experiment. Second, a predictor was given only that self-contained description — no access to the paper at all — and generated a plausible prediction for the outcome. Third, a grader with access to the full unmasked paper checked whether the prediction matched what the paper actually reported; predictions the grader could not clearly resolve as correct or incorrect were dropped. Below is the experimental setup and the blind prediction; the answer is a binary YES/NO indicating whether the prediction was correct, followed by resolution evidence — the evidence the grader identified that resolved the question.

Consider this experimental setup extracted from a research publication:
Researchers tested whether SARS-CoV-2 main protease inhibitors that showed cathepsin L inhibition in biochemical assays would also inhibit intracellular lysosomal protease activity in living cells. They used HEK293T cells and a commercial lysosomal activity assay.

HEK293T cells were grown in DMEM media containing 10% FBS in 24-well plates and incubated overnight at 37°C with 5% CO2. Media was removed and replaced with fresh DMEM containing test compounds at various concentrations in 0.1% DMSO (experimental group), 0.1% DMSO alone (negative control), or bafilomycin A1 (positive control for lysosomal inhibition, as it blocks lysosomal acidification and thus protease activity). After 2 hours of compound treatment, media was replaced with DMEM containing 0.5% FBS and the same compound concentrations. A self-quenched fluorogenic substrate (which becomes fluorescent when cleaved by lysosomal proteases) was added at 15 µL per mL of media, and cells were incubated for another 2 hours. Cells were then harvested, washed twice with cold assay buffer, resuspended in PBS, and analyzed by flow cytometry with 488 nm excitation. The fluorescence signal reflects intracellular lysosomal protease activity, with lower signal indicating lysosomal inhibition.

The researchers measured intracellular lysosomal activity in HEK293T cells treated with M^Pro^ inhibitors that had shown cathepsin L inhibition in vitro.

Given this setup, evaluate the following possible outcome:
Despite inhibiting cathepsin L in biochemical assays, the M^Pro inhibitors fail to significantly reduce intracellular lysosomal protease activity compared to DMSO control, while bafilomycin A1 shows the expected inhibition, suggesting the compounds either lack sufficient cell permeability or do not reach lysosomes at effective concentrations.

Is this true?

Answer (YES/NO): NO